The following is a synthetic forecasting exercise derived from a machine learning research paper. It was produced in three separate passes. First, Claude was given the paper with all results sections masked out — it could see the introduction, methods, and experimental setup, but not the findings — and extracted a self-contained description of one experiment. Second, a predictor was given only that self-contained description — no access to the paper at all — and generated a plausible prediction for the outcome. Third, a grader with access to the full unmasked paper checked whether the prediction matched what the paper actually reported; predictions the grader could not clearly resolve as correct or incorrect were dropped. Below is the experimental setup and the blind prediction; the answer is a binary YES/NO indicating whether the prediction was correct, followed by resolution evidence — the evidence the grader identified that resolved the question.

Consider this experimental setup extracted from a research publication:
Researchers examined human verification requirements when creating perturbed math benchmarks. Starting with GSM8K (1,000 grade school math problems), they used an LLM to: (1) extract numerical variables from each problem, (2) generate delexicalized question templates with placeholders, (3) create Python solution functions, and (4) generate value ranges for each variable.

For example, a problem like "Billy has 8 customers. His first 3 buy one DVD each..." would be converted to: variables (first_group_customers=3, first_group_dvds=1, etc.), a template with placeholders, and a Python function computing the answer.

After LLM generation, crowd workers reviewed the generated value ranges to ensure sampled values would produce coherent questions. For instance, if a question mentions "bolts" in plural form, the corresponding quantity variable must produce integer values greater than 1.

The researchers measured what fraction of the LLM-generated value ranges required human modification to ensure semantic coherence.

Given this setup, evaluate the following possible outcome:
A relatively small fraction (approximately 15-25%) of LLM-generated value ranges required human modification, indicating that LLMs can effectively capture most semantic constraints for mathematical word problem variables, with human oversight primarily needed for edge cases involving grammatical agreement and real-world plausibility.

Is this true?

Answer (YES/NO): NO